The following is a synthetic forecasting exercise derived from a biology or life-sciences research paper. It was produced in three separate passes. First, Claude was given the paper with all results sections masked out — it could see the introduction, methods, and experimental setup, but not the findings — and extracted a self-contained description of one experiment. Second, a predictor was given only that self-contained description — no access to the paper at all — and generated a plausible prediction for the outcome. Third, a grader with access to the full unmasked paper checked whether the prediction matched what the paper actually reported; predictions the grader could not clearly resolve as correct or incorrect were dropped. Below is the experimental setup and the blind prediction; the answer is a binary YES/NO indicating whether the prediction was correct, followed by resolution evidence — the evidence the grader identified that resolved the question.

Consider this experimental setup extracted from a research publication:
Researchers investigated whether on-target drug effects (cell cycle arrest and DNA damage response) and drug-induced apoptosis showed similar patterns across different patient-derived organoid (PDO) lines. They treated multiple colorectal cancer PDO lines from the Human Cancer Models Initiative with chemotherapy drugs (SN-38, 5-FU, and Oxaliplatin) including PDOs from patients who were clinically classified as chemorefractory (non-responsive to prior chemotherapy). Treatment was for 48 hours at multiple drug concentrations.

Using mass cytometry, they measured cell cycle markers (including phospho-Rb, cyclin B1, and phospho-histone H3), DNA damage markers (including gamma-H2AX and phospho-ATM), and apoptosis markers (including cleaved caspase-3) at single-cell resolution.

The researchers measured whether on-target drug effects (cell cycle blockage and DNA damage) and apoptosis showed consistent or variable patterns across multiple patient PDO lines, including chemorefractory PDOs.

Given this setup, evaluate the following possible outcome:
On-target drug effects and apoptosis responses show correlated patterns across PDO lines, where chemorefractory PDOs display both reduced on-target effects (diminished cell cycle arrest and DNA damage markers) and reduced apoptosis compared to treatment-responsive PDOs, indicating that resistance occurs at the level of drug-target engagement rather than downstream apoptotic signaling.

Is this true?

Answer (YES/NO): NO